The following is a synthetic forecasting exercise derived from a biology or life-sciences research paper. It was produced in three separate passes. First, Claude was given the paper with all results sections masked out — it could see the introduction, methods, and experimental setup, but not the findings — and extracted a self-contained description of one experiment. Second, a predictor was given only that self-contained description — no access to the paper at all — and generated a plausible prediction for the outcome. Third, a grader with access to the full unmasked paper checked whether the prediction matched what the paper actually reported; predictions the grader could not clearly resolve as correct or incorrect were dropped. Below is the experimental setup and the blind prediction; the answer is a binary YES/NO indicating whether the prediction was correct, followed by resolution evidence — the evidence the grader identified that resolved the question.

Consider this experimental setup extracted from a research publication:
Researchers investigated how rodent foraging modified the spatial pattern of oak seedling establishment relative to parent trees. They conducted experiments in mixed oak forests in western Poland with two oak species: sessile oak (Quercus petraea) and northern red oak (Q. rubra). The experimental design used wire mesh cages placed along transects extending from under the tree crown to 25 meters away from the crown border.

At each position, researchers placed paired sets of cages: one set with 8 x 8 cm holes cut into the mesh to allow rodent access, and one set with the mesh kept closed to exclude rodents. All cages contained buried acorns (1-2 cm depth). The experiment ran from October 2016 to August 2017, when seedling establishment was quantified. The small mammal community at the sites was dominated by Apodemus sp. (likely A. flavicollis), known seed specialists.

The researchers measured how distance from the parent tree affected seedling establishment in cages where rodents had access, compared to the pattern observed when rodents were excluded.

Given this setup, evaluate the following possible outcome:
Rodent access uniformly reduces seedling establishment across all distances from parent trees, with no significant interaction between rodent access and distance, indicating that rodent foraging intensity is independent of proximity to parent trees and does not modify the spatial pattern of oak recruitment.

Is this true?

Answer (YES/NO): NO